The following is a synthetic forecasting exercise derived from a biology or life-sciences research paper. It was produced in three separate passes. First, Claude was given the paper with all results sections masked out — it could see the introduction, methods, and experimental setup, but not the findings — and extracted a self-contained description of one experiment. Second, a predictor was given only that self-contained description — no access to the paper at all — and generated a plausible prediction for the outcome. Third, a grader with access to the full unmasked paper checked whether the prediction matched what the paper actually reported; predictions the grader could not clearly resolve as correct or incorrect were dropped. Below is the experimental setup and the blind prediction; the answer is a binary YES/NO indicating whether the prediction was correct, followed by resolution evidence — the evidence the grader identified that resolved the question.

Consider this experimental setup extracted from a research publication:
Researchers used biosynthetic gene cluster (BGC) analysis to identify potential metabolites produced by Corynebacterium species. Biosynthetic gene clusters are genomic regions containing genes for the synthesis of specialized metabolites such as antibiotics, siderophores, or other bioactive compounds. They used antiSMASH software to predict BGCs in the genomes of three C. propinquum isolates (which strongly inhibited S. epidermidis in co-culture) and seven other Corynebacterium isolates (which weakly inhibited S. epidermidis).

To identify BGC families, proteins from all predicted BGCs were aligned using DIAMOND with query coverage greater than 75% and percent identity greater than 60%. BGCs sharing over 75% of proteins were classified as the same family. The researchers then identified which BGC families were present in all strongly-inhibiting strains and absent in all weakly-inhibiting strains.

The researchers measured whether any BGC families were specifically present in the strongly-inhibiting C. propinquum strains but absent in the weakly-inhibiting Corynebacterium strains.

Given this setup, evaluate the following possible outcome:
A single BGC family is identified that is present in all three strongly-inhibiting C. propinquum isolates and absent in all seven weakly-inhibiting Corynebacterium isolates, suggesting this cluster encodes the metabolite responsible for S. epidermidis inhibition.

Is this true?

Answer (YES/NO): YES